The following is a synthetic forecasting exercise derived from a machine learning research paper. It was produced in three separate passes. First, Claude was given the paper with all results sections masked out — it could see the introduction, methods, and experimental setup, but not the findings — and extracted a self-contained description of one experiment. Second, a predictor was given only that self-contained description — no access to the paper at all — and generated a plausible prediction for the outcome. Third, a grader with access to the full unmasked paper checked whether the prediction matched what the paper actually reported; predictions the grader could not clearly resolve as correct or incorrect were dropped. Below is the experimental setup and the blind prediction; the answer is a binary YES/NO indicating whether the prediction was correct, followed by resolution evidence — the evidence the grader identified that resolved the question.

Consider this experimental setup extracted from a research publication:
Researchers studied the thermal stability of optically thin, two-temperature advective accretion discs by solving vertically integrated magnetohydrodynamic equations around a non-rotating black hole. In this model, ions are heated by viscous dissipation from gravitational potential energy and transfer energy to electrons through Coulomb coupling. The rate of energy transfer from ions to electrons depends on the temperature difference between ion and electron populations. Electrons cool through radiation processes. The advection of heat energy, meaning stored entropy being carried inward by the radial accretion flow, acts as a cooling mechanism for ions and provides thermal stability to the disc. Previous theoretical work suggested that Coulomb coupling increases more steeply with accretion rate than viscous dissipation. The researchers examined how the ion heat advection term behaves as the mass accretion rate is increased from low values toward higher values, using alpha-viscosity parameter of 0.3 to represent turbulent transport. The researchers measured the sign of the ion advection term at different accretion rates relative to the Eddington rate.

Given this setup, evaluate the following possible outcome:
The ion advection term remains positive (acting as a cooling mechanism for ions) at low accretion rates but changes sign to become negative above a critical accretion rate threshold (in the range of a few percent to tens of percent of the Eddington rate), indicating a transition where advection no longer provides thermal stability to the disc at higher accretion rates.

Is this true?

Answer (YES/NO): NO